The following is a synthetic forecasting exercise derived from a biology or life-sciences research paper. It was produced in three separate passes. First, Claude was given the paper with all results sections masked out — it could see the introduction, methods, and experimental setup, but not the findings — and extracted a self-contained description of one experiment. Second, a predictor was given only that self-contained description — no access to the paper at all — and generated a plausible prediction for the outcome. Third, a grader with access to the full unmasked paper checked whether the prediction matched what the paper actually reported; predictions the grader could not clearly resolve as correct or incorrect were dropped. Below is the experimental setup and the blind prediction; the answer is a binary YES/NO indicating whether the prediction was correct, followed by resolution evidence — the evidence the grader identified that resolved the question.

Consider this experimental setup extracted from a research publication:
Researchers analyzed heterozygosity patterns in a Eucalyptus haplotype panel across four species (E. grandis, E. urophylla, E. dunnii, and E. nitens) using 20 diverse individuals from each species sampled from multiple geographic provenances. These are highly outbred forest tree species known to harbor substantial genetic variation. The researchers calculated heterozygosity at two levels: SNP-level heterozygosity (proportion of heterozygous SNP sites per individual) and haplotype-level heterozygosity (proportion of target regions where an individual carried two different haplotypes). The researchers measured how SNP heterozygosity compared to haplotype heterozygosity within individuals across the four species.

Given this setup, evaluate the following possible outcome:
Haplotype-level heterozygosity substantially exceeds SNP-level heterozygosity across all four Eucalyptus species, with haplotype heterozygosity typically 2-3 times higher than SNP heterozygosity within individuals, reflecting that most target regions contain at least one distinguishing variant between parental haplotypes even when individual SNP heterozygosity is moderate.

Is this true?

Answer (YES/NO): NO